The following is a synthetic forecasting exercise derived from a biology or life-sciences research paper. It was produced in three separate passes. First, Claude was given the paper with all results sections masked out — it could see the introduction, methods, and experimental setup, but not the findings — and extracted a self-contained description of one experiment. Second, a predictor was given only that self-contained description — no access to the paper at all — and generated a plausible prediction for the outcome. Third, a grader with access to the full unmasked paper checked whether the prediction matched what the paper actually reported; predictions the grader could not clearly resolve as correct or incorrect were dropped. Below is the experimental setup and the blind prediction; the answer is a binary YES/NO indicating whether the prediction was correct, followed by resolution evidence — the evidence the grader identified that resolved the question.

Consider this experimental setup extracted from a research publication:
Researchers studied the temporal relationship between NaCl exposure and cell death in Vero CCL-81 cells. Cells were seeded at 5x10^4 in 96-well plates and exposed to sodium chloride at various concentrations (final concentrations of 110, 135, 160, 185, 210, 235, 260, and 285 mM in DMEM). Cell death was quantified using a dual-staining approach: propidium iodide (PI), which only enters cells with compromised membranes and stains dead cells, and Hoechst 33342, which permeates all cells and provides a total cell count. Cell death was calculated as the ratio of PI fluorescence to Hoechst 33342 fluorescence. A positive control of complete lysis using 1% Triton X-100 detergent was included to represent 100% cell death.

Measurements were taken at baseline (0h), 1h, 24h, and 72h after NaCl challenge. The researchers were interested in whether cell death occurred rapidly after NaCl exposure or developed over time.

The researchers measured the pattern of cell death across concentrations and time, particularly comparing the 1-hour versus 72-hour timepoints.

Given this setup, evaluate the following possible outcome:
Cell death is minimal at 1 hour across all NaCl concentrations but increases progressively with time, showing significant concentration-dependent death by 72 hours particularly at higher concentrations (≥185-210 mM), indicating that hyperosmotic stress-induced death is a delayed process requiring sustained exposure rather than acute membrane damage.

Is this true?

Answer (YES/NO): NO